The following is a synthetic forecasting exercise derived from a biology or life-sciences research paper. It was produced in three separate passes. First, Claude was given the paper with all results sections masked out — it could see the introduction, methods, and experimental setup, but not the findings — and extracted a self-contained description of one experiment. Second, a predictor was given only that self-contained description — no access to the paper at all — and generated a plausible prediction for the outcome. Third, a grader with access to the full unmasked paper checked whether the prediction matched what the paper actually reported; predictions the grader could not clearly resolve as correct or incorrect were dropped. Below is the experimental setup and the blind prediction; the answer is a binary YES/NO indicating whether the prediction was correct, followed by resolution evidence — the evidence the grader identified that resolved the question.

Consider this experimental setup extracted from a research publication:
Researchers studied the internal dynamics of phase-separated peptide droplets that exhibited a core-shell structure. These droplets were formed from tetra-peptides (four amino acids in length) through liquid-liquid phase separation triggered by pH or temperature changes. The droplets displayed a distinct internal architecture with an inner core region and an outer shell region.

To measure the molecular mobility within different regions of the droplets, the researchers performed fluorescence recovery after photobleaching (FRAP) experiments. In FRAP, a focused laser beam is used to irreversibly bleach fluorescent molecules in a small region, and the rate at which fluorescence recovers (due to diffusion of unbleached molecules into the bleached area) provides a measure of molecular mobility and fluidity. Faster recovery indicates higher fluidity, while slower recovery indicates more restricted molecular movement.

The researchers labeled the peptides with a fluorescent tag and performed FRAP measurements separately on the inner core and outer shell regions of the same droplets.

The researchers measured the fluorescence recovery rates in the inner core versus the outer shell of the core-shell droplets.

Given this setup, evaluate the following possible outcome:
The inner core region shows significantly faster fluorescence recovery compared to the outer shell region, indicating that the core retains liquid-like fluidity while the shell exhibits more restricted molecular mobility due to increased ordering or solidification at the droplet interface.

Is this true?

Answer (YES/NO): NO